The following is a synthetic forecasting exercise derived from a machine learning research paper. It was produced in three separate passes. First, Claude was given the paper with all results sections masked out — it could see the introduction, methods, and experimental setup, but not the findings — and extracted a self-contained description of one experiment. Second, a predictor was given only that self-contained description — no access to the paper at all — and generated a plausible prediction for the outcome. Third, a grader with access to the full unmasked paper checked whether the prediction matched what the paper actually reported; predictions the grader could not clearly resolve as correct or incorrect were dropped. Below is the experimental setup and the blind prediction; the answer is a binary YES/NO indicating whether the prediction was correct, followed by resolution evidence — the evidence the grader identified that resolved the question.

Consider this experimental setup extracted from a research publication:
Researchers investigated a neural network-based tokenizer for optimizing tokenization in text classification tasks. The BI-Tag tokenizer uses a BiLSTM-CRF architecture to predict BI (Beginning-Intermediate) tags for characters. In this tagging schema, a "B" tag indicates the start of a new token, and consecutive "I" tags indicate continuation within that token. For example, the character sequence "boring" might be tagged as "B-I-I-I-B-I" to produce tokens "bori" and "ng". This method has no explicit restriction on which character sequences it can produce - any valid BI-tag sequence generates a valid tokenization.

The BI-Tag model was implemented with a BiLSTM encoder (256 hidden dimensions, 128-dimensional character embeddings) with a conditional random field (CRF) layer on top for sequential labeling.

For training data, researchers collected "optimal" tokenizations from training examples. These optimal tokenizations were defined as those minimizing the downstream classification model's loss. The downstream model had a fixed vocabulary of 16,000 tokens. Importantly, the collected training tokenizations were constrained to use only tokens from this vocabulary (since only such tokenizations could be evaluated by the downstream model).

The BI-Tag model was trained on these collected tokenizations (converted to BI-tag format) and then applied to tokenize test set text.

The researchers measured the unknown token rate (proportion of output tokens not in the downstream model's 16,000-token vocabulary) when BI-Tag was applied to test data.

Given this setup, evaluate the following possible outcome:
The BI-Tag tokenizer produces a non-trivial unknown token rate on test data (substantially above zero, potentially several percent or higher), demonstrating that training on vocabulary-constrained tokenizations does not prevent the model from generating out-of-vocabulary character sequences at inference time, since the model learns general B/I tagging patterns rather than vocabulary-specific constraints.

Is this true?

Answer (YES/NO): YES